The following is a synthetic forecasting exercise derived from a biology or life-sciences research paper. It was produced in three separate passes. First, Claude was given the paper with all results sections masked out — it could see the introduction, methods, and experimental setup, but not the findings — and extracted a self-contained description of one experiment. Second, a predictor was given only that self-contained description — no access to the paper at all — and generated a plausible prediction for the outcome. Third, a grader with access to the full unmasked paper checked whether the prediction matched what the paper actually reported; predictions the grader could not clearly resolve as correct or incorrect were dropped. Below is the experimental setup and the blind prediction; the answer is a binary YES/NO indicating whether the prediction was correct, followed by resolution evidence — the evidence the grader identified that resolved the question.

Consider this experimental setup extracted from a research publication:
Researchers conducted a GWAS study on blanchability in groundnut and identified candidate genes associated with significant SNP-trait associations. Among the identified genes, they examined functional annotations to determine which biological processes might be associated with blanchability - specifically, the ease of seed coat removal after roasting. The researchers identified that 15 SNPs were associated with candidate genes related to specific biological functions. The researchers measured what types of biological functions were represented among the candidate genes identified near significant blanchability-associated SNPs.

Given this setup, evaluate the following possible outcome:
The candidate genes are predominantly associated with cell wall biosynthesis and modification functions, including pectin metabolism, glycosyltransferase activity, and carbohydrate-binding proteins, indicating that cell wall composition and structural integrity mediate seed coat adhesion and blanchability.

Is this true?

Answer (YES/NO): NO